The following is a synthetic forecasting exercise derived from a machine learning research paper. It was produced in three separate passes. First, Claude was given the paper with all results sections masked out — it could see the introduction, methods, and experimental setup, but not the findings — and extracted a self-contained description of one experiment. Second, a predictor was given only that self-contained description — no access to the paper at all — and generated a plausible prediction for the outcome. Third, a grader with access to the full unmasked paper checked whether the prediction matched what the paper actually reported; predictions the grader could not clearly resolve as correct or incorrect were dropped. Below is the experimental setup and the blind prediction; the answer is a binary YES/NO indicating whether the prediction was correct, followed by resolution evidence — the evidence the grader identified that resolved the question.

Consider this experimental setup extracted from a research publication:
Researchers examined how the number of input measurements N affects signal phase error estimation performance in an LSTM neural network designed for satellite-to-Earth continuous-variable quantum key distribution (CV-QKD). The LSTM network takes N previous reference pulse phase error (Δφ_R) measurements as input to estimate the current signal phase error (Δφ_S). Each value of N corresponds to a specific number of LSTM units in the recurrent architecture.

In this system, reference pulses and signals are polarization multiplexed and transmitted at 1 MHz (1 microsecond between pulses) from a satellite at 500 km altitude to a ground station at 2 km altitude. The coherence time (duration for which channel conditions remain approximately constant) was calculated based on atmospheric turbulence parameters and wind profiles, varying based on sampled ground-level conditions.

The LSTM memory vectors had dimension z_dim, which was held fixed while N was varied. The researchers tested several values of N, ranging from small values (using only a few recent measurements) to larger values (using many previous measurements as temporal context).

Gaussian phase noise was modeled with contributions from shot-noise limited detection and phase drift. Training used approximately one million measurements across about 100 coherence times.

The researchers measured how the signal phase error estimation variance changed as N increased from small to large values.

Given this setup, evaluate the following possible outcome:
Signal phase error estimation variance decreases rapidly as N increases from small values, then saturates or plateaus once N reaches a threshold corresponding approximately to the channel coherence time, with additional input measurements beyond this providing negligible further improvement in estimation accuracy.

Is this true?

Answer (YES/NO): NO